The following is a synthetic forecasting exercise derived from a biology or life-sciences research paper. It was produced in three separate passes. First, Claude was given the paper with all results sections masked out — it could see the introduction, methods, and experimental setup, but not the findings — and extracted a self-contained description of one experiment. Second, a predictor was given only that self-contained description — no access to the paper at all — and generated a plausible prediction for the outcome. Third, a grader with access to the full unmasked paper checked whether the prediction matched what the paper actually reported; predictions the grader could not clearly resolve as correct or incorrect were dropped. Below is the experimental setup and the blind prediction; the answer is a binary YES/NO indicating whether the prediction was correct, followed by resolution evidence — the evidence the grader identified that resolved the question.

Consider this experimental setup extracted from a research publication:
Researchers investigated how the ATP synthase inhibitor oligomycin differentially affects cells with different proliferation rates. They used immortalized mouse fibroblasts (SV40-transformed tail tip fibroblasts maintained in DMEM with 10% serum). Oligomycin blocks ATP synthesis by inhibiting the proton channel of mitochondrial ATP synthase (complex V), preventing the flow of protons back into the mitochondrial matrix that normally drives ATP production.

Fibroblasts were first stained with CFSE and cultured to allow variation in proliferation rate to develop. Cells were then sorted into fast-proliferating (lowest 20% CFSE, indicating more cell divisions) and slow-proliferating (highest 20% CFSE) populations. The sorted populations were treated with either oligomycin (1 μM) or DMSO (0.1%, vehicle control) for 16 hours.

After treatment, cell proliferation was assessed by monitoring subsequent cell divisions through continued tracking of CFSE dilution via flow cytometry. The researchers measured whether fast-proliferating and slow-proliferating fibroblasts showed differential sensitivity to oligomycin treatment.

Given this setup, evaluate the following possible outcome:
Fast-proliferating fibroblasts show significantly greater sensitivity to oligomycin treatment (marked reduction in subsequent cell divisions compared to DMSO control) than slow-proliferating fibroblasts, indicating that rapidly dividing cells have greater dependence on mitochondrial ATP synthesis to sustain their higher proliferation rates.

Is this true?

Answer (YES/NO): YES